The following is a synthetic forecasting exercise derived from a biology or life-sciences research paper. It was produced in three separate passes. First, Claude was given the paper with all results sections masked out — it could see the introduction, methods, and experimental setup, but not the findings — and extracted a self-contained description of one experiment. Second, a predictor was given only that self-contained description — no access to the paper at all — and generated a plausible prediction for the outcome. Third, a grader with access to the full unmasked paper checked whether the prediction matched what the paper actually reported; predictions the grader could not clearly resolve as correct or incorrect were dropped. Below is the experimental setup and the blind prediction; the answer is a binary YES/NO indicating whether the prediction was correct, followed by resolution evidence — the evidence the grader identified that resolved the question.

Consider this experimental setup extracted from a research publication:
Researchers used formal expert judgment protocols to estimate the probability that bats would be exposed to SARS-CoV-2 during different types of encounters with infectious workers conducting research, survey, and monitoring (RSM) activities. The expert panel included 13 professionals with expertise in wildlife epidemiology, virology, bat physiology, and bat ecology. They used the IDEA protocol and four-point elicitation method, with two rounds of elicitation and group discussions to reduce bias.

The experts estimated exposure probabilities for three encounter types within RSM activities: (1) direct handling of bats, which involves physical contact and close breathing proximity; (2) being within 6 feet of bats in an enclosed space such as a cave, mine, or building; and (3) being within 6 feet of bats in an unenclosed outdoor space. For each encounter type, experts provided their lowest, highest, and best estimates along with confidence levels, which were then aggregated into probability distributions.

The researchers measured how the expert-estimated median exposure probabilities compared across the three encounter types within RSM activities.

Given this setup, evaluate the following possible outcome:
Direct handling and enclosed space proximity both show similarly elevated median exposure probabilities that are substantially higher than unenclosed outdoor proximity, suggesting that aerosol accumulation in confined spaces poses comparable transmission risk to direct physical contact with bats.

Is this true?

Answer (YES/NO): NO